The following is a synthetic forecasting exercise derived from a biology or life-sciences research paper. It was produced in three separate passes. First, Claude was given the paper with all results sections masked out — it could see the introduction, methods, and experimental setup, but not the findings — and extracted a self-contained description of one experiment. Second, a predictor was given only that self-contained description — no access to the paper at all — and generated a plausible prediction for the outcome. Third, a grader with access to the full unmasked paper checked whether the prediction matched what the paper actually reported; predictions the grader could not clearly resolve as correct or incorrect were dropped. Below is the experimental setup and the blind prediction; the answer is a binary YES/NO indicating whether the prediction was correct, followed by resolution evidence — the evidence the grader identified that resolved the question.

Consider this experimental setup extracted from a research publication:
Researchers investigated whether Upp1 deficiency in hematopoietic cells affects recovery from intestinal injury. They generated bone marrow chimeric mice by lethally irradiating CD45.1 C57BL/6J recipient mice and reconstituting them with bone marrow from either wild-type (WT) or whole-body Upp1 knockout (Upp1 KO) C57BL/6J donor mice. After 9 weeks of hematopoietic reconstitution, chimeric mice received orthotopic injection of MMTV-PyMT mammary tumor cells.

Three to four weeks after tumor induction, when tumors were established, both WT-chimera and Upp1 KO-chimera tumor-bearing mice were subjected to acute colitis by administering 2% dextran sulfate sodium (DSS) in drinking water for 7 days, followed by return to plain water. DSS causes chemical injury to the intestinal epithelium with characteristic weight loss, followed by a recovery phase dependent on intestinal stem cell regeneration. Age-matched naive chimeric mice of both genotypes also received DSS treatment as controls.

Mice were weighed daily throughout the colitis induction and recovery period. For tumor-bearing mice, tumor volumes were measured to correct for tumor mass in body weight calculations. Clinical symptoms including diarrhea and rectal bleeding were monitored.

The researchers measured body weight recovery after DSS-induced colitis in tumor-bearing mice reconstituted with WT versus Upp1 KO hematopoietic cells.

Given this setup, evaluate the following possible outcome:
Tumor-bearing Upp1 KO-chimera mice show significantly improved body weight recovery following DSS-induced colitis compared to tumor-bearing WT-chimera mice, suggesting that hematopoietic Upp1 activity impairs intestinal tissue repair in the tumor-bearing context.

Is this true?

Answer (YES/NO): NO